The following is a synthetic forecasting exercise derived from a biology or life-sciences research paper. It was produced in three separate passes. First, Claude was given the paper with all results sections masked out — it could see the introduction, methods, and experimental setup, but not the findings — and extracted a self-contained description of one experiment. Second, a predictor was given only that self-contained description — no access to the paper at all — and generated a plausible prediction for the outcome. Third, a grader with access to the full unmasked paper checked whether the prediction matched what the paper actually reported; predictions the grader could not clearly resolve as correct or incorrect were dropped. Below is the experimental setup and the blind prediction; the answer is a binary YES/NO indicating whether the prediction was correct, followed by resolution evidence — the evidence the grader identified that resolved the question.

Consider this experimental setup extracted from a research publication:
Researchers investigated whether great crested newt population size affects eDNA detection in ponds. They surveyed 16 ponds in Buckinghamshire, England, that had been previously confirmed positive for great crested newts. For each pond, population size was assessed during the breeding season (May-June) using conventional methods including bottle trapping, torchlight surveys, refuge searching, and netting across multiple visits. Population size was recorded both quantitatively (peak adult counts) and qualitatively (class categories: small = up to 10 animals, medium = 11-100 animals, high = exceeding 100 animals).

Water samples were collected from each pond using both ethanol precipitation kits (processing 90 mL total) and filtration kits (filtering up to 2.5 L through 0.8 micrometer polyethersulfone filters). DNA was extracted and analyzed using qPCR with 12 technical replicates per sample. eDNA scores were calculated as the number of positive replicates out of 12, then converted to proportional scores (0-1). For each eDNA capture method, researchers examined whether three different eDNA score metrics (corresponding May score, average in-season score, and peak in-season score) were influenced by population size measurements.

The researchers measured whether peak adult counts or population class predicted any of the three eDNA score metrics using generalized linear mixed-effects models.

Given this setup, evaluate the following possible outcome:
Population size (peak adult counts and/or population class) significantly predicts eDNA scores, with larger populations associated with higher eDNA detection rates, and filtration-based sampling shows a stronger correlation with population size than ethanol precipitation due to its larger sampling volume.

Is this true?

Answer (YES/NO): NO